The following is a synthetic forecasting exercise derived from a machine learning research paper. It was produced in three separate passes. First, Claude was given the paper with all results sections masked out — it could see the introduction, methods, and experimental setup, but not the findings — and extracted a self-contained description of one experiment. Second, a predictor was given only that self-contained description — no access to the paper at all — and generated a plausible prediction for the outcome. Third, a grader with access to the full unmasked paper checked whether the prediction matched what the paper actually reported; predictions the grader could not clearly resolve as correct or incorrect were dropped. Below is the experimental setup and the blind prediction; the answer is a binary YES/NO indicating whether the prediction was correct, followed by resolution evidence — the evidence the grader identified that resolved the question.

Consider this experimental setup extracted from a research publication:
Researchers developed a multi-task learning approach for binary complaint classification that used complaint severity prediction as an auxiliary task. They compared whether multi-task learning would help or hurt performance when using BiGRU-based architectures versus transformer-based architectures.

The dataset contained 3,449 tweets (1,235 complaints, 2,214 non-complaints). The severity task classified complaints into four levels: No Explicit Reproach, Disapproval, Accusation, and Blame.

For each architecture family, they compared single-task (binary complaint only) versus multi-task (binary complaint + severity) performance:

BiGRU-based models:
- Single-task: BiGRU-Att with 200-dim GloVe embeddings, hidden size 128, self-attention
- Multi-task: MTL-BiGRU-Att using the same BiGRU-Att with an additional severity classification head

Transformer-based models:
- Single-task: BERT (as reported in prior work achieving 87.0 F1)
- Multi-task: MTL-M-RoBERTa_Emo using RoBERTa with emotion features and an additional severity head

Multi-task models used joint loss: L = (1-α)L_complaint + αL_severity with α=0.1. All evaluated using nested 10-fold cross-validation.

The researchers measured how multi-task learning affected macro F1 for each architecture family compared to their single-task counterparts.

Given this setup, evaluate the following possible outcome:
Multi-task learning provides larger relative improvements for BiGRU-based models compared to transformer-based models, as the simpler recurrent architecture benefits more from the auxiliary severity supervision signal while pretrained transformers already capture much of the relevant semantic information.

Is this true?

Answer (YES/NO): NO